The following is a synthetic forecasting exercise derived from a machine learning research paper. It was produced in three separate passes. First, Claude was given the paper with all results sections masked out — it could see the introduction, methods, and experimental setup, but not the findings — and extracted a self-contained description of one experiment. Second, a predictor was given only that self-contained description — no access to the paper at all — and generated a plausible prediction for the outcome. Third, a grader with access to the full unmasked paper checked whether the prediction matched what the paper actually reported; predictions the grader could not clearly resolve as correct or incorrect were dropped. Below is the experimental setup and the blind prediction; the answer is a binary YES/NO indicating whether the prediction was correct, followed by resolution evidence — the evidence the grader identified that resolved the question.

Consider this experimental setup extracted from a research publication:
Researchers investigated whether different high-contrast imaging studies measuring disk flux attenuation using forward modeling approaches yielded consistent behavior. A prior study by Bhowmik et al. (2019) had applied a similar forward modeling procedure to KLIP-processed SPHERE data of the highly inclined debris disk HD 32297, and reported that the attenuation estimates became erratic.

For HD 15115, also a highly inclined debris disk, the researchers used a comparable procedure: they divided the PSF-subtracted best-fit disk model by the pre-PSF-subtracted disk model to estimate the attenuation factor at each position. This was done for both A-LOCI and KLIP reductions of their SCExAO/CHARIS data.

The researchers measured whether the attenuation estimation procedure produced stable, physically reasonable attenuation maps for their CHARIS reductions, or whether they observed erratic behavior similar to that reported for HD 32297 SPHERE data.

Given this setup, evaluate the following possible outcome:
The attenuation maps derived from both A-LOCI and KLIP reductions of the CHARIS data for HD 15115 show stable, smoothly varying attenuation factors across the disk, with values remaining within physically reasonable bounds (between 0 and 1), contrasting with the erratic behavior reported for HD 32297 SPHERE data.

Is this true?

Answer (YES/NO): YES